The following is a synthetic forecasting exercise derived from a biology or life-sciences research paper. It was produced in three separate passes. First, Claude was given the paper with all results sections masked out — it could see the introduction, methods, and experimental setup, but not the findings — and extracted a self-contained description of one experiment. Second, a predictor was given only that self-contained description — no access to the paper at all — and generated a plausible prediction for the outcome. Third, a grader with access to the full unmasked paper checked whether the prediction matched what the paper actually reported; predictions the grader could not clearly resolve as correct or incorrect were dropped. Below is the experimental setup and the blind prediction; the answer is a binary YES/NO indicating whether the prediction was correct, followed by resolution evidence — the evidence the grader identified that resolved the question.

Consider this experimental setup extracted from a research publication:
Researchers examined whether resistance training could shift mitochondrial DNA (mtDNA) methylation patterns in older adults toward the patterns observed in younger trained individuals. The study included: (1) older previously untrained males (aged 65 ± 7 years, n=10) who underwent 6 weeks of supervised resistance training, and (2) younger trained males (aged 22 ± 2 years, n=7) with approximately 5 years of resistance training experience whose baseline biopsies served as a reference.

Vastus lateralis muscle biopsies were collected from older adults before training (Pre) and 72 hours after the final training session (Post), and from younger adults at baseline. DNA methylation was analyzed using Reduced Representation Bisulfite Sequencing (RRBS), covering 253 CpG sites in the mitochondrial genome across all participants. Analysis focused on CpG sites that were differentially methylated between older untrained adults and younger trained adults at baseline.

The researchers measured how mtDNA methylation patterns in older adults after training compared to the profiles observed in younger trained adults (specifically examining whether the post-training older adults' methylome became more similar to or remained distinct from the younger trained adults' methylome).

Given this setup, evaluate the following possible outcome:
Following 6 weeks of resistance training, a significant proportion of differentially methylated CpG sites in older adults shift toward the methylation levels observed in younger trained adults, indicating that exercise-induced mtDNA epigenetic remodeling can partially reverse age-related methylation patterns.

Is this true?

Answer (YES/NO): YES